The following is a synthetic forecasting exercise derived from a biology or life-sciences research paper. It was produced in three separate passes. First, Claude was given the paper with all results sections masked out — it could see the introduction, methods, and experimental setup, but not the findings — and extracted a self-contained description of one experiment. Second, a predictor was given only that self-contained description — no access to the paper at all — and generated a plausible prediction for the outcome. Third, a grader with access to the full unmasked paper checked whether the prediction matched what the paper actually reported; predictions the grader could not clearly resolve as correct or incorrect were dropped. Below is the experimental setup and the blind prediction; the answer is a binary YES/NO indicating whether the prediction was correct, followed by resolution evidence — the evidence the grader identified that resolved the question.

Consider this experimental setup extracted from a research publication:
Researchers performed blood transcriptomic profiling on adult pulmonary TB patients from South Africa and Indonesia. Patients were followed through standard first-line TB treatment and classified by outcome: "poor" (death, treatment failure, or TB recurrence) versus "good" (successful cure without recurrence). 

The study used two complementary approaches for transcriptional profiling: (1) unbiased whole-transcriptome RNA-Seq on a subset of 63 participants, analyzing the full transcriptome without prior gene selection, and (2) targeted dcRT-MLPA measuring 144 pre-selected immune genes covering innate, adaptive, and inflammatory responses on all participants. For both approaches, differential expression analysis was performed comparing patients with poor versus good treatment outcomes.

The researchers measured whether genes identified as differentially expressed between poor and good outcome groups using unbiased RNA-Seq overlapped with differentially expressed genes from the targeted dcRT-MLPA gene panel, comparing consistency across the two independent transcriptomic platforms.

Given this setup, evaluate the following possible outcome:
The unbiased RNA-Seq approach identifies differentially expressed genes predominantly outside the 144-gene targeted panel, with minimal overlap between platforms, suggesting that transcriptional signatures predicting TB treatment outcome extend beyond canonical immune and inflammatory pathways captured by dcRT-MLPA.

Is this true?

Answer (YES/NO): NO